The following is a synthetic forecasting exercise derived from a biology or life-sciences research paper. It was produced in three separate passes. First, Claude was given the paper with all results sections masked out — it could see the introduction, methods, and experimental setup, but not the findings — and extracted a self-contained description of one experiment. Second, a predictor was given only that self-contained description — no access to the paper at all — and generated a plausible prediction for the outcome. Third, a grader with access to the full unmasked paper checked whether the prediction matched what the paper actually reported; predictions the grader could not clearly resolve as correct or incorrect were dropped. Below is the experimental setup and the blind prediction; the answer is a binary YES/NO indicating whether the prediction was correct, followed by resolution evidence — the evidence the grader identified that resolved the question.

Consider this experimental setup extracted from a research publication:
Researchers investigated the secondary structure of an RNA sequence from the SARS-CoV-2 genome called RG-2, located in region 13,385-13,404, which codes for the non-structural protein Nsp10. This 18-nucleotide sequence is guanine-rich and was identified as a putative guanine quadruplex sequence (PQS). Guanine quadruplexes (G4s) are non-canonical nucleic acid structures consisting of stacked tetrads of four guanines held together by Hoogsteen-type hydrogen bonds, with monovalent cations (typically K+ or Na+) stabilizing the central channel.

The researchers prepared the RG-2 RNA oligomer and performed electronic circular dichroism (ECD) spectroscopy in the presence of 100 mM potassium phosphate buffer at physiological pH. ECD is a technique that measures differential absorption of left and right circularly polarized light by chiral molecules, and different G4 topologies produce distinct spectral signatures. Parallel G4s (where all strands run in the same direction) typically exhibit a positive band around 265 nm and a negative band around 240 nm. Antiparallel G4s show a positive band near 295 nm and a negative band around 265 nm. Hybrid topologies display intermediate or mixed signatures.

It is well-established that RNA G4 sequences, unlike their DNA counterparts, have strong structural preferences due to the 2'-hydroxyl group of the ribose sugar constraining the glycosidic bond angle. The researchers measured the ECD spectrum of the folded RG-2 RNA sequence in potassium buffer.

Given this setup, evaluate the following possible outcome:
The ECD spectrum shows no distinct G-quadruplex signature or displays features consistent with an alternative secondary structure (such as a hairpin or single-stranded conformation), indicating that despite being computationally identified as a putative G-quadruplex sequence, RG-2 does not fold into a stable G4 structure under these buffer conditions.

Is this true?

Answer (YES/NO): NO